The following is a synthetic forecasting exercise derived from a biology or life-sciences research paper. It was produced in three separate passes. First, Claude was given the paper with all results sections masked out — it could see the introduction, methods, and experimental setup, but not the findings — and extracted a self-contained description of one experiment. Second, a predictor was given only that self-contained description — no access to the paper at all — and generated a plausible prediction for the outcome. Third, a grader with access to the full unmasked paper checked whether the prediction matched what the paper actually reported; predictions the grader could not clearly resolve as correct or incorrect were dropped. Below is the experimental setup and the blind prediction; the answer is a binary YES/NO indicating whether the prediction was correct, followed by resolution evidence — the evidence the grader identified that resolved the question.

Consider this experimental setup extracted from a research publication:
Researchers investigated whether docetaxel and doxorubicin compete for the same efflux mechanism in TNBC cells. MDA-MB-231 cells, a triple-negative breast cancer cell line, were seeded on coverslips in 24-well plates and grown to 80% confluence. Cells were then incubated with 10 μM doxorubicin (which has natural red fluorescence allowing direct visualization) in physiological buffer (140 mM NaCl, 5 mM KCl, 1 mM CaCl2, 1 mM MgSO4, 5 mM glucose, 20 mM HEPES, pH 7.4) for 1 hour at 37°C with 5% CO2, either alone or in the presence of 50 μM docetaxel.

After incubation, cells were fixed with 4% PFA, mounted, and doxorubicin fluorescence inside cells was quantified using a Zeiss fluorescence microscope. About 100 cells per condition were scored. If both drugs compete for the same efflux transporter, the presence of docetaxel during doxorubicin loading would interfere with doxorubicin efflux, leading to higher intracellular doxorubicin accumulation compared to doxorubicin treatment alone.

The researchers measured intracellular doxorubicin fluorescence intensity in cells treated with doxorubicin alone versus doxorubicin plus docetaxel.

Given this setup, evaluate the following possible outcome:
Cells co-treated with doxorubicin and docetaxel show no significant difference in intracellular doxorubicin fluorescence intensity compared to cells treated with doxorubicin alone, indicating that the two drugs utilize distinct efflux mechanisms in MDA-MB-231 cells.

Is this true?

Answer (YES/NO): NO